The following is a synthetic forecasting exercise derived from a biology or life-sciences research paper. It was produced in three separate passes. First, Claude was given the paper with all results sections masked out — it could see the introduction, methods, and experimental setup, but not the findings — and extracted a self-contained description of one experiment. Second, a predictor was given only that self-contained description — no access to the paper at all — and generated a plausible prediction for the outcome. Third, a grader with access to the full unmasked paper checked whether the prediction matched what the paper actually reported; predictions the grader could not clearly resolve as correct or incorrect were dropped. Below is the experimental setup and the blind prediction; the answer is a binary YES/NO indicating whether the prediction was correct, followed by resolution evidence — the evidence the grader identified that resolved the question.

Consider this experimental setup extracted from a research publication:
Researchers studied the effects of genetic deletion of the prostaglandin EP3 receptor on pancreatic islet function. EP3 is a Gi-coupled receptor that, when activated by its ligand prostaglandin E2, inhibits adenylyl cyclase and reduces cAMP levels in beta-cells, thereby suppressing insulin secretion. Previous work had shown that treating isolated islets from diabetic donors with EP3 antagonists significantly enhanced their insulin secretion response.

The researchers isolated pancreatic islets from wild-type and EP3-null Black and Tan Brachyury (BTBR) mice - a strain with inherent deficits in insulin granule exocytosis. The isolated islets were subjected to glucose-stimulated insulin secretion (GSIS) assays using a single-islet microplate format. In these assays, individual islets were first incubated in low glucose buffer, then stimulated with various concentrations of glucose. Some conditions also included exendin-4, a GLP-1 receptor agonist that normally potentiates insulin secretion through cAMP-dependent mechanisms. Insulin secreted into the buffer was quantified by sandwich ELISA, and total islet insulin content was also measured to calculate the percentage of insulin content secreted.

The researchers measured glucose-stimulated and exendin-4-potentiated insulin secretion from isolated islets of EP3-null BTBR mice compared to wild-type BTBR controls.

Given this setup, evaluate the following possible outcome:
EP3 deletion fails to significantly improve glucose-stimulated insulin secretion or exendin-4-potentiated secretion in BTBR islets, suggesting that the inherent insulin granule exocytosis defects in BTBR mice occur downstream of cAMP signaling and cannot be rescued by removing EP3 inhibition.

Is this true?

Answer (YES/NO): NO